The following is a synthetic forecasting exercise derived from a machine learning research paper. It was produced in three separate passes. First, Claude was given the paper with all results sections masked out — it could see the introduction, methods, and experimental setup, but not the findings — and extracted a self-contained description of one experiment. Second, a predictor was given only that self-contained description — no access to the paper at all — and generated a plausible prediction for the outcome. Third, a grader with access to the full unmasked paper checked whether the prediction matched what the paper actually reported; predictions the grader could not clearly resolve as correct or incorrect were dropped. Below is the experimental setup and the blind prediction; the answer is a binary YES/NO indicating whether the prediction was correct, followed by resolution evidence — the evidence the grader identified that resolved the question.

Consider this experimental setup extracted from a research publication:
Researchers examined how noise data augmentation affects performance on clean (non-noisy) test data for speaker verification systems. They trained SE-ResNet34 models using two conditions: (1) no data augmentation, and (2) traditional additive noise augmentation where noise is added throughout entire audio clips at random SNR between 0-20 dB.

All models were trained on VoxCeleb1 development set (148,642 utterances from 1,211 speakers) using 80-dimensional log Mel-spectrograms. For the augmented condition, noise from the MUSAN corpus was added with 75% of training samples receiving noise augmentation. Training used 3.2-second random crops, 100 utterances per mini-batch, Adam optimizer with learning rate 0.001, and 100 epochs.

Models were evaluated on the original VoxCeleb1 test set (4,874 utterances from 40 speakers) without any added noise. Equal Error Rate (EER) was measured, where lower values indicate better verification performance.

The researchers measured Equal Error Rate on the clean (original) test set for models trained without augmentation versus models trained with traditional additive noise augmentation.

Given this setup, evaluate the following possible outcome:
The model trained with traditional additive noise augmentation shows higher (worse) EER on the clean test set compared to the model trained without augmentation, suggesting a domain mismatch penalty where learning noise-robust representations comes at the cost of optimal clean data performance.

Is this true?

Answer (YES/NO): NO